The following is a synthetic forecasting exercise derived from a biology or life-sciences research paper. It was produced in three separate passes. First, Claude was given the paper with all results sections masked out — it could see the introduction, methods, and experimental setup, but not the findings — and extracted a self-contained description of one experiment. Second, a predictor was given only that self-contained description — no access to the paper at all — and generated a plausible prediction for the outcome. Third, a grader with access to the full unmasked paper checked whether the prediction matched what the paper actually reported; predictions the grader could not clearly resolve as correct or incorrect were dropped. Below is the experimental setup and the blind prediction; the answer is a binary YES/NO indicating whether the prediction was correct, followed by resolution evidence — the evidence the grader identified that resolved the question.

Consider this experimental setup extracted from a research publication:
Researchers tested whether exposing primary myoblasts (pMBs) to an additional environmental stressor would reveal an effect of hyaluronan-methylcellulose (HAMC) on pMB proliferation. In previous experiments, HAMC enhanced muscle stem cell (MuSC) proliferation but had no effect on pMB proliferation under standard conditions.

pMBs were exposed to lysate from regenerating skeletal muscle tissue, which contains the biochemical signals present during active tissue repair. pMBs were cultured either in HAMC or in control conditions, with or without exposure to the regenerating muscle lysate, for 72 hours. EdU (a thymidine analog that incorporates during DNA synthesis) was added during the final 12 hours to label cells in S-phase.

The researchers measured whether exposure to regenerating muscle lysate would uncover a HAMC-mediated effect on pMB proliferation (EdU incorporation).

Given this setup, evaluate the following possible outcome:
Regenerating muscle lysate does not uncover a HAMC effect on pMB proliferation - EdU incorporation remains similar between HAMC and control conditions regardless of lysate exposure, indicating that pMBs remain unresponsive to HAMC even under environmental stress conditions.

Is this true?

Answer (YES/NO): YES